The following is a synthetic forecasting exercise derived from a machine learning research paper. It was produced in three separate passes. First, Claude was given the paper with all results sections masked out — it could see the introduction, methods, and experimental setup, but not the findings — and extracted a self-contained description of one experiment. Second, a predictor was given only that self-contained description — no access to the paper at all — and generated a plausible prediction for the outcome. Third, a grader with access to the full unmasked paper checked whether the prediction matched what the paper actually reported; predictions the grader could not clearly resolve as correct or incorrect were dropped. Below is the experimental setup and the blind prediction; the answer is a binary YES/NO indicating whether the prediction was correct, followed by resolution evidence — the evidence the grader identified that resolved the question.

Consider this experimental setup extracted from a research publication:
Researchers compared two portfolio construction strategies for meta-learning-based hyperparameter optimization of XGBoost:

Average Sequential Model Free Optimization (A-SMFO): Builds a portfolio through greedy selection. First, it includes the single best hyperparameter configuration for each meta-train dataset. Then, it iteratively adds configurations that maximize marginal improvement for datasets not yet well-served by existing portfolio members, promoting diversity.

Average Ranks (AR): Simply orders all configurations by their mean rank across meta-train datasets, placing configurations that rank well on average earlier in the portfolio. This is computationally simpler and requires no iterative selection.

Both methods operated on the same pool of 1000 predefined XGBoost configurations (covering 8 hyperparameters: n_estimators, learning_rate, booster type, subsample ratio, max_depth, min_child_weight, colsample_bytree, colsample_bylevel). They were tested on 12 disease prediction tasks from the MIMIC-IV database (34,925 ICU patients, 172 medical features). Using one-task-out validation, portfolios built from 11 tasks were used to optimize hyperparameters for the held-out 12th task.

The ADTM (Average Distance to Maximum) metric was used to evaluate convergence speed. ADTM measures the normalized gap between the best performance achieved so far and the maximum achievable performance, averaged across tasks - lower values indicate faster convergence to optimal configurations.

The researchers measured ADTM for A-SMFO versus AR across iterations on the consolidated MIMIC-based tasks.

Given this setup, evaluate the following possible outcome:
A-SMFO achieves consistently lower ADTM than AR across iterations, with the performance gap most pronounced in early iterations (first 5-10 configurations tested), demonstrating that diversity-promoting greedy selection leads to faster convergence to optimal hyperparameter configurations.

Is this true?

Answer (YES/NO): NO